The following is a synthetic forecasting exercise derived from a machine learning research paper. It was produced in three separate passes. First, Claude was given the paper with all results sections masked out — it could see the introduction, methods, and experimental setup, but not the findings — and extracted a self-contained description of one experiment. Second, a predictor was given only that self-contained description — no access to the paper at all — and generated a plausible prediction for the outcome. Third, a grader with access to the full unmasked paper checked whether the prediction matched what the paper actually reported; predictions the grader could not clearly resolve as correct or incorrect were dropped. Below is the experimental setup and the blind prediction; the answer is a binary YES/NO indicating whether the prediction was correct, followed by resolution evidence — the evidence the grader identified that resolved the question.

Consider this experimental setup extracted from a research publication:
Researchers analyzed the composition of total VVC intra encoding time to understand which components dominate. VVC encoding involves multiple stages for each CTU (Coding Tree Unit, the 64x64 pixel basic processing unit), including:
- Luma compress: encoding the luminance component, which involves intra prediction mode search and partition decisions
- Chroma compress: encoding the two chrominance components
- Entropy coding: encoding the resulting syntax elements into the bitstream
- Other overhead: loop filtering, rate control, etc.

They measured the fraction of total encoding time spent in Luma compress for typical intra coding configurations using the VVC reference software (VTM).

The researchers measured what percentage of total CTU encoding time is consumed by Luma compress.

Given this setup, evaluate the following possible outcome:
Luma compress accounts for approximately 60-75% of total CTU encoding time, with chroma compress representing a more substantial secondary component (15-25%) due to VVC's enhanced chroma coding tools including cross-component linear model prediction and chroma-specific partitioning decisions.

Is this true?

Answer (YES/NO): NO